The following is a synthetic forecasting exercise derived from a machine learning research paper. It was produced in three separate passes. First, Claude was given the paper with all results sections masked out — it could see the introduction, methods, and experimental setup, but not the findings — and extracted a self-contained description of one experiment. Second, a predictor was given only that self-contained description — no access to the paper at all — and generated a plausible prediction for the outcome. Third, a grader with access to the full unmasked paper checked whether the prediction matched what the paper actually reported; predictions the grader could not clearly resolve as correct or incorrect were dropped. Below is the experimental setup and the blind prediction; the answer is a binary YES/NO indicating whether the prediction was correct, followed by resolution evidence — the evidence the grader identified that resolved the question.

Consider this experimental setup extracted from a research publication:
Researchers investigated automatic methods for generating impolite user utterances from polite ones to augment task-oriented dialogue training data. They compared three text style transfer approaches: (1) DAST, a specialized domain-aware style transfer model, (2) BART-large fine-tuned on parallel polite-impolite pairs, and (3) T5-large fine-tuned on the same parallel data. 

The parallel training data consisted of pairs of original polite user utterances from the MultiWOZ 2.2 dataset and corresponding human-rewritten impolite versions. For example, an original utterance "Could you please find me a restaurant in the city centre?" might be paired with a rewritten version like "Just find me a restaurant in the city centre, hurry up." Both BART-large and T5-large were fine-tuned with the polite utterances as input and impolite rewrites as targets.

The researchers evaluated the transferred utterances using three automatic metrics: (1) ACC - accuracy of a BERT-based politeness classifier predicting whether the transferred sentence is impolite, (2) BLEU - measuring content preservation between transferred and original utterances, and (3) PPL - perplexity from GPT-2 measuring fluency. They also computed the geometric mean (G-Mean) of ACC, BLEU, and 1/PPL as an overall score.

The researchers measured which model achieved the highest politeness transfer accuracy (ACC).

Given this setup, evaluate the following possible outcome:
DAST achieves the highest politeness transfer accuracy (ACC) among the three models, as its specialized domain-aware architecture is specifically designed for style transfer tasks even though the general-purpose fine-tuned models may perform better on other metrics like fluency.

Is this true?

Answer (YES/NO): NO